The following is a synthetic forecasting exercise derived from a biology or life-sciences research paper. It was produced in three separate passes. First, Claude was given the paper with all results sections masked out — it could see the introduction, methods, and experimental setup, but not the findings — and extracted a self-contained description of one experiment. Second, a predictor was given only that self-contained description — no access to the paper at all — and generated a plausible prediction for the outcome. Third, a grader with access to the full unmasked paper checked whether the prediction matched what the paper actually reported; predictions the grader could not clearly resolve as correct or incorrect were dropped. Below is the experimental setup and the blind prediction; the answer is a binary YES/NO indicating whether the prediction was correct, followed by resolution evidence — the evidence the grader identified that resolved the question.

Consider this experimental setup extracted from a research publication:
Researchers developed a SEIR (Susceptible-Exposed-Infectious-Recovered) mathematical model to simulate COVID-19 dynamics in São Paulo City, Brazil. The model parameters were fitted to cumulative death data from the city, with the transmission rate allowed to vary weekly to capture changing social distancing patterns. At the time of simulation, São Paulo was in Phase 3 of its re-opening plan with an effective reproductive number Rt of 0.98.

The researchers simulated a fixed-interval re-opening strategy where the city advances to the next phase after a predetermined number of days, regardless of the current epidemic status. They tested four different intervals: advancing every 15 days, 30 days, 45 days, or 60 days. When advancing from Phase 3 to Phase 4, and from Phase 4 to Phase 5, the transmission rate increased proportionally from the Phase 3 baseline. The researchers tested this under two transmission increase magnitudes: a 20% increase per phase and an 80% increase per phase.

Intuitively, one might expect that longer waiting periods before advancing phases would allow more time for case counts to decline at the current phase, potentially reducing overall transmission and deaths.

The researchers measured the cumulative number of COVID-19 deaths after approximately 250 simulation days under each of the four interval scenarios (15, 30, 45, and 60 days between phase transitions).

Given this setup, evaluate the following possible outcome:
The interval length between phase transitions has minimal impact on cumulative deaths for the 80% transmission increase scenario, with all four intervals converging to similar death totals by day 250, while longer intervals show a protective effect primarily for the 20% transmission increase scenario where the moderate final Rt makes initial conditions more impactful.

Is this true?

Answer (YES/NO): NO